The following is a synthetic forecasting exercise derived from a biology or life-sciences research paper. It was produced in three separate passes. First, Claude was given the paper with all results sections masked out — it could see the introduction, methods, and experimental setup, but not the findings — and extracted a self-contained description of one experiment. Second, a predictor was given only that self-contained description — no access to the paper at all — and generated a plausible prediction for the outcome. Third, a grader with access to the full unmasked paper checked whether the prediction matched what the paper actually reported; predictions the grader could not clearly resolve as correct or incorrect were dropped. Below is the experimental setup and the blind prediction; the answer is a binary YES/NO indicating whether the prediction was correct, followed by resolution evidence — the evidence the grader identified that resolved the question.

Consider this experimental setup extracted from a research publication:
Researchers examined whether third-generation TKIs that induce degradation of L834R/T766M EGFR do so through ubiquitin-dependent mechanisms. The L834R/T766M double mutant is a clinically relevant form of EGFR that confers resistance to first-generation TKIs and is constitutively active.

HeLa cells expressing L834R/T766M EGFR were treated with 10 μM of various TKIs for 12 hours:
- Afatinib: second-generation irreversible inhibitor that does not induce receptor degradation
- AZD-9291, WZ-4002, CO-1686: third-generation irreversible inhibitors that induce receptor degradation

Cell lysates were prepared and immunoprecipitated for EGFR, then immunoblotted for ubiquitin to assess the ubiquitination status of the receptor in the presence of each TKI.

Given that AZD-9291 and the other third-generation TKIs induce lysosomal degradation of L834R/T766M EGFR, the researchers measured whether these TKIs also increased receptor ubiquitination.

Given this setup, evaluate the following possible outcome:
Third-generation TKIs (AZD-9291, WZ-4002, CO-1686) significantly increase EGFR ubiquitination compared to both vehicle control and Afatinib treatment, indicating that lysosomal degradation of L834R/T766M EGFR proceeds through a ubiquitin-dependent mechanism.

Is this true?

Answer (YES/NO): NO